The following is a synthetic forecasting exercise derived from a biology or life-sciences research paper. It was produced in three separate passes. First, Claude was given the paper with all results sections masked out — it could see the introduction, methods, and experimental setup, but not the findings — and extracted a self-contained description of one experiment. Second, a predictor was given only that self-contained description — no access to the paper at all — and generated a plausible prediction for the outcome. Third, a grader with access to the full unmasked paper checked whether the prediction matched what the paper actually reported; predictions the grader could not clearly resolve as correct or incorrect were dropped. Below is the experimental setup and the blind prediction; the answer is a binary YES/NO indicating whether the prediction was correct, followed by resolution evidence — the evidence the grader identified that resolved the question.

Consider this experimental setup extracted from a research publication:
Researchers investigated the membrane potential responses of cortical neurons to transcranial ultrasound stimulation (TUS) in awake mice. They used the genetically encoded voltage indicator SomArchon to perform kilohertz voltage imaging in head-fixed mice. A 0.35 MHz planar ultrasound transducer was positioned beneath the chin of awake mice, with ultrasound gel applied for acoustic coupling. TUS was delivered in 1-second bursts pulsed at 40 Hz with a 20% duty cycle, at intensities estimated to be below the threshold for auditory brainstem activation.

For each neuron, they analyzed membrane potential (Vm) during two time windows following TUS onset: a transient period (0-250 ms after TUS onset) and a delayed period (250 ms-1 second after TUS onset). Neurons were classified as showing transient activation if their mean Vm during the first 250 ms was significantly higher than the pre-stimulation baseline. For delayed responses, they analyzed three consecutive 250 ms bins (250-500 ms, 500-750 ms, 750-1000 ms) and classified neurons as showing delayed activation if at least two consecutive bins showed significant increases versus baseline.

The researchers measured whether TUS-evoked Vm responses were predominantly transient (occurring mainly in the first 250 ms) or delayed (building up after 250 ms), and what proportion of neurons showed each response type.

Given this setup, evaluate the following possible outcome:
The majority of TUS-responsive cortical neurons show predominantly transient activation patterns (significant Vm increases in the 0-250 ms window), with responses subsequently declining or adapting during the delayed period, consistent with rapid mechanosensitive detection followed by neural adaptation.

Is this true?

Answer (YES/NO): YES